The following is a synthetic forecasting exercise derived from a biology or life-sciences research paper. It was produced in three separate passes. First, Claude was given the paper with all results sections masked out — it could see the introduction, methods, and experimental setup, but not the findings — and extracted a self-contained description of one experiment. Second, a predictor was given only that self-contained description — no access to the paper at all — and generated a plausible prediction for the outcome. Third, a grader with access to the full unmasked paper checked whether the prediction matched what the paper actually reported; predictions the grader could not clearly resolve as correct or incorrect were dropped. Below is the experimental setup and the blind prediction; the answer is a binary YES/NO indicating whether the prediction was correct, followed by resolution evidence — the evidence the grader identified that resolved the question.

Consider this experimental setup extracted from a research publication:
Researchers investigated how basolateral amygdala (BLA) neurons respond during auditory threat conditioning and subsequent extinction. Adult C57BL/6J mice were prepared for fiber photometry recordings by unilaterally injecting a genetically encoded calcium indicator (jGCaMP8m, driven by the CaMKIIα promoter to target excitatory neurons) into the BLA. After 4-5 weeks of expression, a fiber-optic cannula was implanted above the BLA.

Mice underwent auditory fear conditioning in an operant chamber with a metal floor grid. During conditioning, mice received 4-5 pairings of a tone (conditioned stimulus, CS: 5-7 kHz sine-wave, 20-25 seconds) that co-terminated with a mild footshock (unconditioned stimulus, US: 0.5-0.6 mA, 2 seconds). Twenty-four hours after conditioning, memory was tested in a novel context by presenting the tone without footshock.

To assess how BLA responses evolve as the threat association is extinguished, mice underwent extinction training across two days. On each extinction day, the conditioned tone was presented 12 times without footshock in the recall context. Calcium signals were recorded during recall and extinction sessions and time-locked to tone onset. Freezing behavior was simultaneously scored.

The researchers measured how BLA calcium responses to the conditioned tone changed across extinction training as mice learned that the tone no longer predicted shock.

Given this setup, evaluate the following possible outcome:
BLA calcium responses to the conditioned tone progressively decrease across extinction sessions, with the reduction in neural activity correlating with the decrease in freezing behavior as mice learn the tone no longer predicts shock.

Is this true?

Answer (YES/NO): NO